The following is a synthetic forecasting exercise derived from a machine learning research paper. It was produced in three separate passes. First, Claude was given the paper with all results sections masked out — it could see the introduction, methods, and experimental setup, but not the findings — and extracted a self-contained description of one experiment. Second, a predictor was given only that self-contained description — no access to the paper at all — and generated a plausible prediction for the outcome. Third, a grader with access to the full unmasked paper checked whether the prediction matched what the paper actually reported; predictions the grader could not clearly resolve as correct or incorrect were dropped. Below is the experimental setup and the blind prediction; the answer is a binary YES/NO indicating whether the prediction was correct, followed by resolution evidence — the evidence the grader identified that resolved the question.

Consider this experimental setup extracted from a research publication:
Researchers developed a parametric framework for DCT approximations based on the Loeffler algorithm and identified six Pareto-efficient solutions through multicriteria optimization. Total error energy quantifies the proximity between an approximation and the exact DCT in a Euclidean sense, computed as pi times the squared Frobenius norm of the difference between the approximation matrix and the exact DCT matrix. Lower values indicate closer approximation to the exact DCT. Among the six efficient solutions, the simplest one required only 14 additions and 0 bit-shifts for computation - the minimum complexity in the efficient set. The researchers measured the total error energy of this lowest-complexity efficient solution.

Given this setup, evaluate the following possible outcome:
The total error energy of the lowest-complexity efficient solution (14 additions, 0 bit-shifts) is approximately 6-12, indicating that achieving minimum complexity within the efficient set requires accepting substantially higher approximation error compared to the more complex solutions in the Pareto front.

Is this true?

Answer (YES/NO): YES